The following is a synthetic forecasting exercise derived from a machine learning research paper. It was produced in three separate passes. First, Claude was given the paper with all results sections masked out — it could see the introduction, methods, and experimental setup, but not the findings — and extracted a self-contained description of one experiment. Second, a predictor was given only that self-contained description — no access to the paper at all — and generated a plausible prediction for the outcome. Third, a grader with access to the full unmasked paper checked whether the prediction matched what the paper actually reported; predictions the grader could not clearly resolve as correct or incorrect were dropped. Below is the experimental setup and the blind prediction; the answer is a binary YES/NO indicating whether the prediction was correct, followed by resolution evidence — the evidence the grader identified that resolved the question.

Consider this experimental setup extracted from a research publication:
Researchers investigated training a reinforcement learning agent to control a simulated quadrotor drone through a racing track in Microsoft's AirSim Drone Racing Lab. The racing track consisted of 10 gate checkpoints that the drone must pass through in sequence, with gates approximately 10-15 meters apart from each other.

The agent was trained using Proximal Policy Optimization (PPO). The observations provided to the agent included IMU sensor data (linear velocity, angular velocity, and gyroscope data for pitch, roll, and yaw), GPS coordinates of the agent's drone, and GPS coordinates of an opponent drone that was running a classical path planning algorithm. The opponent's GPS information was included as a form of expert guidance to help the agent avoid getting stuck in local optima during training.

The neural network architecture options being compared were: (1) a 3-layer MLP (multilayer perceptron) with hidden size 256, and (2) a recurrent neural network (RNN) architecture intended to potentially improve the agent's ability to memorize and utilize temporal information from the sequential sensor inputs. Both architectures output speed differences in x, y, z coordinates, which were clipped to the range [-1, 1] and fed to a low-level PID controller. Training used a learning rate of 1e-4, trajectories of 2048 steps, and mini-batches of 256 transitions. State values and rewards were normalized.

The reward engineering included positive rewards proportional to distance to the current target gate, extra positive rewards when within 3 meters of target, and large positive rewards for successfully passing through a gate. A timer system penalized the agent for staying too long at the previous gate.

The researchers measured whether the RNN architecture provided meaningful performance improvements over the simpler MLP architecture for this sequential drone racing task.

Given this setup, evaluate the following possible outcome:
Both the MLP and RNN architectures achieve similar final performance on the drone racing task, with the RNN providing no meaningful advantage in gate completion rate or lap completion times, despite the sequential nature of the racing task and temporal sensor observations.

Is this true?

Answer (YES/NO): YES